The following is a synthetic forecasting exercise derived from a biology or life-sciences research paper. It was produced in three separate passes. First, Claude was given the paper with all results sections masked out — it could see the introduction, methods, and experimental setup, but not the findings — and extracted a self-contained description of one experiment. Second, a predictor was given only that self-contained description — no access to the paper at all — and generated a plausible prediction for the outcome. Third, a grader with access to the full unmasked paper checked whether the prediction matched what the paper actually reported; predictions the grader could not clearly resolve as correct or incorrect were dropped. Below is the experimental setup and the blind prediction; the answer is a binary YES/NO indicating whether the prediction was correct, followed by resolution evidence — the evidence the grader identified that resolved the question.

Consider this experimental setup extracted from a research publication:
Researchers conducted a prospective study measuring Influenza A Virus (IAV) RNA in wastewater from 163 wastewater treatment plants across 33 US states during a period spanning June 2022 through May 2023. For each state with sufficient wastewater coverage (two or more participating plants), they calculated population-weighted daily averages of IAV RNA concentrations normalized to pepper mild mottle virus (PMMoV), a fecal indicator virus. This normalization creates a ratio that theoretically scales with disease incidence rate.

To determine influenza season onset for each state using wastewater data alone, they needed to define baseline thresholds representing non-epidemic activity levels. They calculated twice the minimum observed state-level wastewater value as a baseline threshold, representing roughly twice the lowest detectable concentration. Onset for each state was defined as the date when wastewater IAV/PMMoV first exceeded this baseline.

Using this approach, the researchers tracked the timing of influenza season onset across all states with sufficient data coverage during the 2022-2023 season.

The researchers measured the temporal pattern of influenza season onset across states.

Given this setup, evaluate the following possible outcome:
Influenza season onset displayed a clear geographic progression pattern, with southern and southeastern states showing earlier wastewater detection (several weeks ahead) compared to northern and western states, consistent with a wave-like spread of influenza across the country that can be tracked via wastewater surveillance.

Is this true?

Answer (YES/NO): YES